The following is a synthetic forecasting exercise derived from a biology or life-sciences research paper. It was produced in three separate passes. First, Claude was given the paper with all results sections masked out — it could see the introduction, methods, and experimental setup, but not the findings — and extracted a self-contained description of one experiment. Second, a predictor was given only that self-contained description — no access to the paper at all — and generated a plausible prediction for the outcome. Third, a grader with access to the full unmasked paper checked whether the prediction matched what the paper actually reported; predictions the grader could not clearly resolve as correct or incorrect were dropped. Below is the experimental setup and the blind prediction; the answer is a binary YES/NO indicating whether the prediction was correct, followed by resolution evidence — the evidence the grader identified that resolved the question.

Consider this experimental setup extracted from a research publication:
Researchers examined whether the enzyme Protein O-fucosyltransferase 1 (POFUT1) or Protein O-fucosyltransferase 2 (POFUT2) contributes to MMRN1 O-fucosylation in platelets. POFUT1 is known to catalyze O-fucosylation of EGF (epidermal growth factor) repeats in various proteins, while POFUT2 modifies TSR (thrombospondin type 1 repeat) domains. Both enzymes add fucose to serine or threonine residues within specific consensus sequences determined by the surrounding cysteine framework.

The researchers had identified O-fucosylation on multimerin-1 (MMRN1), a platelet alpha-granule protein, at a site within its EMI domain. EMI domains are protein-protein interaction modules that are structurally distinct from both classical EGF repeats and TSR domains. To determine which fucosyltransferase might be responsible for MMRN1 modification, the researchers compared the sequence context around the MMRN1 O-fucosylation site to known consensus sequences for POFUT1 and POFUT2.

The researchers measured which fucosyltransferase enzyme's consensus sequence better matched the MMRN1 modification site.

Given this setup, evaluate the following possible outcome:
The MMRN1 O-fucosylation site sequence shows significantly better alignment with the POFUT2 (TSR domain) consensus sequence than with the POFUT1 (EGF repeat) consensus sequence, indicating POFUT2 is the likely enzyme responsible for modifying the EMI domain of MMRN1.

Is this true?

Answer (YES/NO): NO